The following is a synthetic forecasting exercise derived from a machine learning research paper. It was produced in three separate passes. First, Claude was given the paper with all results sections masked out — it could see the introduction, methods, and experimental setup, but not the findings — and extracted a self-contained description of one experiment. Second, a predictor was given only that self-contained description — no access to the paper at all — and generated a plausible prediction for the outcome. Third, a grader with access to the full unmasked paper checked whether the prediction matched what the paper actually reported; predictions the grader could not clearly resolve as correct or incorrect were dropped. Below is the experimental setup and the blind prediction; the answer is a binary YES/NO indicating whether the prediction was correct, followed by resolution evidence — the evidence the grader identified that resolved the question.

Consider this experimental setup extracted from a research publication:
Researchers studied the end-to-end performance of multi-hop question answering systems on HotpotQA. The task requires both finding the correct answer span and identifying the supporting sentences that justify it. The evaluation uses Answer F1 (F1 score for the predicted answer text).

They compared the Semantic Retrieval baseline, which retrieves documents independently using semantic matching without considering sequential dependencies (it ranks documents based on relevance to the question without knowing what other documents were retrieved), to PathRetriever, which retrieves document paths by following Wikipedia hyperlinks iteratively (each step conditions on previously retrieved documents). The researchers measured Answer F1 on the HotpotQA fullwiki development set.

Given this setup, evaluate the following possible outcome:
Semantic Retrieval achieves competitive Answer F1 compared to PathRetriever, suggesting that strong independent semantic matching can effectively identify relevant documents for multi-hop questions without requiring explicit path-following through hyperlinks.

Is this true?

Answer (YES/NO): NO